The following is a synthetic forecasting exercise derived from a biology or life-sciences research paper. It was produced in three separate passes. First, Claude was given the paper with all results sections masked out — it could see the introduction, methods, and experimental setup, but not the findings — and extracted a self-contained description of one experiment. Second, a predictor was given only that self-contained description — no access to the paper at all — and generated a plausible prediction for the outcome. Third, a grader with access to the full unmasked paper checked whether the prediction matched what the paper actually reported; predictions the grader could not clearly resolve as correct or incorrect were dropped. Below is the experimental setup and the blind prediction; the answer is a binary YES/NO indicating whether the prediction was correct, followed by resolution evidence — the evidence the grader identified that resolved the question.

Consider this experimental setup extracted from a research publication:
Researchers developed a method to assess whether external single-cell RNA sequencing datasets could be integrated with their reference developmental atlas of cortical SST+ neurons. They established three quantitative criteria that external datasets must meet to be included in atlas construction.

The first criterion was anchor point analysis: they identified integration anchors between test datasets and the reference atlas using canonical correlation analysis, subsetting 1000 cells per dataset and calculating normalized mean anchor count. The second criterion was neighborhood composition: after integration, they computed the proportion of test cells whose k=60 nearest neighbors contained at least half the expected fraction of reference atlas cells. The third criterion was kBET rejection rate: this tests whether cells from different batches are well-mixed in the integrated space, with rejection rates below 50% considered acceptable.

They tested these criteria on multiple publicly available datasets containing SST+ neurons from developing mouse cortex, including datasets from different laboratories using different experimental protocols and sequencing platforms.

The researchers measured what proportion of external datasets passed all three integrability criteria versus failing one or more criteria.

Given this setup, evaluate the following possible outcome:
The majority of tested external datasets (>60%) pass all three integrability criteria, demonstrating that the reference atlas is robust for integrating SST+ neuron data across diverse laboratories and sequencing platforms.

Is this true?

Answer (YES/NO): NO